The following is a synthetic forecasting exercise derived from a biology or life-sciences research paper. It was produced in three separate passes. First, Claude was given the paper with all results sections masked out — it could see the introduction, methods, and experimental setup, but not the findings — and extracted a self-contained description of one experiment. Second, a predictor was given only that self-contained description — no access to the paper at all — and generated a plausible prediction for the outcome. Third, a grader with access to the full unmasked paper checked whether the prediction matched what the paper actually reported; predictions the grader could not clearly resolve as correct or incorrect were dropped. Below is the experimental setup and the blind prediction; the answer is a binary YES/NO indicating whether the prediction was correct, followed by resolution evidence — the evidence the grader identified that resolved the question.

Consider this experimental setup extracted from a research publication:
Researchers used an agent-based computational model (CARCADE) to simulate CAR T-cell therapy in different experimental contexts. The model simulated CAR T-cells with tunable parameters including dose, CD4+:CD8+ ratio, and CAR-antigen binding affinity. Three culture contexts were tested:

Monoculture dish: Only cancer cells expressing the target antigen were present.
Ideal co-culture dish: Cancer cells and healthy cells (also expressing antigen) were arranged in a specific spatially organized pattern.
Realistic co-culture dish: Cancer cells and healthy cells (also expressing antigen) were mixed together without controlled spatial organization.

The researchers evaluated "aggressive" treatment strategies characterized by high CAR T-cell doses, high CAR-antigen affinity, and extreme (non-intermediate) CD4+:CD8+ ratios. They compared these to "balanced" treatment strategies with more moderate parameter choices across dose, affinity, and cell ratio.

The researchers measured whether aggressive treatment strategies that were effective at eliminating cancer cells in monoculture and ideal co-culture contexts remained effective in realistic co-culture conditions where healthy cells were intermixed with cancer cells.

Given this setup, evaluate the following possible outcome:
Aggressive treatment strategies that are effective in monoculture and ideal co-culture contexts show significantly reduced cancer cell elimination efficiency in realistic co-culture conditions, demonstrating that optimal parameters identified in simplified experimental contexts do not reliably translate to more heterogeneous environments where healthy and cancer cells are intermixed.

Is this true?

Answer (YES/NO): NO